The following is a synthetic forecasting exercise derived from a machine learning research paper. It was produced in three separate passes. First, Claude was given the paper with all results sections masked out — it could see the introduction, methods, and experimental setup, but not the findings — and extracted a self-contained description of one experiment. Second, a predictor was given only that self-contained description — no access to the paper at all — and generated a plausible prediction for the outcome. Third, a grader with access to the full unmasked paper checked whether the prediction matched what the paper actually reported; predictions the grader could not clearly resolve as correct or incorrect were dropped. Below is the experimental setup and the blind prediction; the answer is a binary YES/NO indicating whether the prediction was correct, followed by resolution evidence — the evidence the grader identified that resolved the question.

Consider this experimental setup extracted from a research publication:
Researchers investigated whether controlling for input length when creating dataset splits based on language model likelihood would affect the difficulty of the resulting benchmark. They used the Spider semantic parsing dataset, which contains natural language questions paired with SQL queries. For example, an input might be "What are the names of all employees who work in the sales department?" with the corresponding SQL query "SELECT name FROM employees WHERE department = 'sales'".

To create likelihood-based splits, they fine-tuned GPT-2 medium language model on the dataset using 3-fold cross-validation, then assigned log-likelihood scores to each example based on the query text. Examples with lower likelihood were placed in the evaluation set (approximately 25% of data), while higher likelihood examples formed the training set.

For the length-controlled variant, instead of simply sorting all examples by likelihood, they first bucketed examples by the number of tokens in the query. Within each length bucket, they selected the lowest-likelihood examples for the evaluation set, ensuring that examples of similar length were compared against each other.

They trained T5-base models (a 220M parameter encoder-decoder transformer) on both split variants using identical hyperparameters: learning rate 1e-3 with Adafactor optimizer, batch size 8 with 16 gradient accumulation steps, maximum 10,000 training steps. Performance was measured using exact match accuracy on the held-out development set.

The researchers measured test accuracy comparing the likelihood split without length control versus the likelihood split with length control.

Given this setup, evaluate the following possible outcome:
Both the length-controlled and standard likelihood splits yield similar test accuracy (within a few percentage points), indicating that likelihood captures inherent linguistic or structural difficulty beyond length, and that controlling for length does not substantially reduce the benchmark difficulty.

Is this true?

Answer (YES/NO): NO